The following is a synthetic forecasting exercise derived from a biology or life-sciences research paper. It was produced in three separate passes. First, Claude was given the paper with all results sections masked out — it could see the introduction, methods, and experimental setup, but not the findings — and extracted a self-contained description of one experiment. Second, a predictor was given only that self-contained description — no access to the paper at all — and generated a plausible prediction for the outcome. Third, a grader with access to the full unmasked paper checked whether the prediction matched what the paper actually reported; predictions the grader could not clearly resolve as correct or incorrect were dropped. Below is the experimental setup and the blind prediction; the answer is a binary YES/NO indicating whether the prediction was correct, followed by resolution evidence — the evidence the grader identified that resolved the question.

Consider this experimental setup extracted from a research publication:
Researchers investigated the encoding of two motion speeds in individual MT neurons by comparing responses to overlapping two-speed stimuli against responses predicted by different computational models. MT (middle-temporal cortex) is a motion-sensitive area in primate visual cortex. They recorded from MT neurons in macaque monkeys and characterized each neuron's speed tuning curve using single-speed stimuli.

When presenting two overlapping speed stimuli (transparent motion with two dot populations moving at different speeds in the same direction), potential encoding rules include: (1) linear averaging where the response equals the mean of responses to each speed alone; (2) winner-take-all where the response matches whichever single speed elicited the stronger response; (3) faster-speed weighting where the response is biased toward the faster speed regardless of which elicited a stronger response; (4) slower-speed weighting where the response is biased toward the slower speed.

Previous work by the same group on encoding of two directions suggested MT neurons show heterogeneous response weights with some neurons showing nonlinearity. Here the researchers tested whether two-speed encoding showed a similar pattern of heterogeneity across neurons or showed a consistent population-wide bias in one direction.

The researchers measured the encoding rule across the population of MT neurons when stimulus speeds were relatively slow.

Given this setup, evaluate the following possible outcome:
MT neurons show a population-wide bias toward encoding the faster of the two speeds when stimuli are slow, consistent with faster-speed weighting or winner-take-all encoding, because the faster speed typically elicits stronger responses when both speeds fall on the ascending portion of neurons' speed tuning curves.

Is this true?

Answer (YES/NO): NO